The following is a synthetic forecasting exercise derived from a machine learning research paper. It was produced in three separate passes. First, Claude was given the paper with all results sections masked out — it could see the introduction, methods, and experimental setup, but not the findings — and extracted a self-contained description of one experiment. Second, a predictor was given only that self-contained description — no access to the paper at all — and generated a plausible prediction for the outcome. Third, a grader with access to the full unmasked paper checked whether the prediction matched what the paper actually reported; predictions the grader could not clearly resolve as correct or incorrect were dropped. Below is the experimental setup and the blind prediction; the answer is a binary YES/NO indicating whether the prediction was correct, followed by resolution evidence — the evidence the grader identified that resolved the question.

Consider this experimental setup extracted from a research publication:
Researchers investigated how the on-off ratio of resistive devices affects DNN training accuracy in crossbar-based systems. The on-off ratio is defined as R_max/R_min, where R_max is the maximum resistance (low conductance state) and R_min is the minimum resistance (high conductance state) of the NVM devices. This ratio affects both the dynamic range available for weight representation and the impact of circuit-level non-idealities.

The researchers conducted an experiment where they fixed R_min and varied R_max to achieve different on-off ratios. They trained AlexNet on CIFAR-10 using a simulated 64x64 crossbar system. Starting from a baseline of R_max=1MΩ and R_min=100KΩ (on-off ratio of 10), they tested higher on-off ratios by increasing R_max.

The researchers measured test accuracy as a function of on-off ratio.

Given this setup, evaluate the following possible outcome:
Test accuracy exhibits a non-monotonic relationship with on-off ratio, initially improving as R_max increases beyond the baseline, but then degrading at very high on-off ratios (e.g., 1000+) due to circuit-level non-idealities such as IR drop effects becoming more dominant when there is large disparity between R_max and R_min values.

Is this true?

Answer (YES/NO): NO